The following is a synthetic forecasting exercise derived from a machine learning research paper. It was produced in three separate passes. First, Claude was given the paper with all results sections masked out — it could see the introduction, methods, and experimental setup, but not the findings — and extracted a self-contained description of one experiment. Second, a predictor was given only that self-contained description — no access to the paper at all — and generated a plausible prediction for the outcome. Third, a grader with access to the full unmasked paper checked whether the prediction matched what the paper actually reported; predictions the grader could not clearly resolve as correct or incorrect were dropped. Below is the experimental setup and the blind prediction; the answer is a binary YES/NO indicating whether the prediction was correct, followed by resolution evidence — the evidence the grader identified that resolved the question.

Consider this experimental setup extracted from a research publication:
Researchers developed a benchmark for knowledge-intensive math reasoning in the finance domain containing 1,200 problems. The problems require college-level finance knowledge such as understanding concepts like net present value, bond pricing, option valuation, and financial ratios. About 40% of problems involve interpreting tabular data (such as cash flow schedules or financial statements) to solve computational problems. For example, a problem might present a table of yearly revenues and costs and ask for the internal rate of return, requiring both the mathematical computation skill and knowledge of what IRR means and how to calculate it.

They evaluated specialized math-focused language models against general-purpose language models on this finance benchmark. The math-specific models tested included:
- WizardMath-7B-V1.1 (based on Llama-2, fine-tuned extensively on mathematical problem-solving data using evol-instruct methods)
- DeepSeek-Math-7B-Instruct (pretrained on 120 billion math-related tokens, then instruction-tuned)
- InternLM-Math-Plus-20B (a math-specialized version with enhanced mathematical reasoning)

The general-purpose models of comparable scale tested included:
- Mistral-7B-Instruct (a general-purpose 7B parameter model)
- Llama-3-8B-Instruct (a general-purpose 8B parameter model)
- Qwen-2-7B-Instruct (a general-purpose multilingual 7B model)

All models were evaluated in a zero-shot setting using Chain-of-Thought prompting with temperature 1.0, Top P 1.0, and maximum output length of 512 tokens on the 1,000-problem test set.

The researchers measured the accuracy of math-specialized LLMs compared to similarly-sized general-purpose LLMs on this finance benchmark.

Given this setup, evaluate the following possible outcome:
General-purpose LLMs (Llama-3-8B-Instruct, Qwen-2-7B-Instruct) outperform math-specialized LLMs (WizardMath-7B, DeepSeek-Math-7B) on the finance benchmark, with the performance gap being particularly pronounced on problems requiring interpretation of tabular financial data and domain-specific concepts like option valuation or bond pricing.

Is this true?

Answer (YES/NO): NO